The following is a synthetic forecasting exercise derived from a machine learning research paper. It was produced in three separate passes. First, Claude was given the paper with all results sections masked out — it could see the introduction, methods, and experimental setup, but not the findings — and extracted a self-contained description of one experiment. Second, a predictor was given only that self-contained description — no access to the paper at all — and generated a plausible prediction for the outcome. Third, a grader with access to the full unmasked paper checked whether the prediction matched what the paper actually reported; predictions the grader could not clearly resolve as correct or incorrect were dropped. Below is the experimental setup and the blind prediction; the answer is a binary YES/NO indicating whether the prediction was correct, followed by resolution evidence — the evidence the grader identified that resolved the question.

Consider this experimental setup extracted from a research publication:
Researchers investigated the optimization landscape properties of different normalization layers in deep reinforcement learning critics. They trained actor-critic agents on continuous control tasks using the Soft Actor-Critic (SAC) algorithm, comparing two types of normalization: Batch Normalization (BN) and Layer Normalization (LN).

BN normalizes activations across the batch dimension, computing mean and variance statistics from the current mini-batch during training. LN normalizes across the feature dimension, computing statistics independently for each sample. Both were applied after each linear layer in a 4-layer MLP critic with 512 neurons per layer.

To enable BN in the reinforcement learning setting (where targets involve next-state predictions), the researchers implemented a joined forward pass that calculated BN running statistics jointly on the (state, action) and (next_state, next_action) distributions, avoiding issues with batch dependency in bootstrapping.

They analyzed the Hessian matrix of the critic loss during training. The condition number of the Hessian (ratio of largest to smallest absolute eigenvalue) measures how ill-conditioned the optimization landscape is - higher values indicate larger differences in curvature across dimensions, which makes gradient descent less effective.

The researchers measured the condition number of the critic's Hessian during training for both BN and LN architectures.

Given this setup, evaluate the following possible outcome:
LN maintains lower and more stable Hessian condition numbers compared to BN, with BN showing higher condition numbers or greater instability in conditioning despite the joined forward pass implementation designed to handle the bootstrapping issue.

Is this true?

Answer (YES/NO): NO